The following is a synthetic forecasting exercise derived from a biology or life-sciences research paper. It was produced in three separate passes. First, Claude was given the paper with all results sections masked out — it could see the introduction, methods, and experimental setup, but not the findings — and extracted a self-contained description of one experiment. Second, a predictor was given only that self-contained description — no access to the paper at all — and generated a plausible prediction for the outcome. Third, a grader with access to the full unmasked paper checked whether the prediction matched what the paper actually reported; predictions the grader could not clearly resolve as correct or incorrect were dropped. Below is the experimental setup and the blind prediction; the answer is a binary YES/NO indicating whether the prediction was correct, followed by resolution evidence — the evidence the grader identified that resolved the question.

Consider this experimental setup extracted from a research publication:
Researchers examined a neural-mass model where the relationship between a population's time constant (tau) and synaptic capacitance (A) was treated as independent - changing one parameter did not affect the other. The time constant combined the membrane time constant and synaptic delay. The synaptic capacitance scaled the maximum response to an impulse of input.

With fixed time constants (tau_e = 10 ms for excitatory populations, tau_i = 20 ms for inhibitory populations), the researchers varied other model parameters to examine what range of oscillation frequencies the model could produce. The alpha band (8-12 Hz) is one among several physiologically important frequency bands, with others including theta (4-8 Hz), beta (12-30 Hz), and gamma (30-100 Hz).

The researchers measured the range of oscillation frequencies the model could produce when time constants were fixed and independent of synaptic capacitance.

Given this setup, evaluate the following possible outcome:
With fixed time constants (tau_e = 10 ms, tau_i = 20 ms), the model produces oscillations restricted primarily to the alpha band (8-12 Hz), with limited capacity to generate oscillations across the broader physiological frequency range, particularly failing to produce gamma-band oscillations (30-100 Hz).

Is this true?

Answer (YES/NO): YES